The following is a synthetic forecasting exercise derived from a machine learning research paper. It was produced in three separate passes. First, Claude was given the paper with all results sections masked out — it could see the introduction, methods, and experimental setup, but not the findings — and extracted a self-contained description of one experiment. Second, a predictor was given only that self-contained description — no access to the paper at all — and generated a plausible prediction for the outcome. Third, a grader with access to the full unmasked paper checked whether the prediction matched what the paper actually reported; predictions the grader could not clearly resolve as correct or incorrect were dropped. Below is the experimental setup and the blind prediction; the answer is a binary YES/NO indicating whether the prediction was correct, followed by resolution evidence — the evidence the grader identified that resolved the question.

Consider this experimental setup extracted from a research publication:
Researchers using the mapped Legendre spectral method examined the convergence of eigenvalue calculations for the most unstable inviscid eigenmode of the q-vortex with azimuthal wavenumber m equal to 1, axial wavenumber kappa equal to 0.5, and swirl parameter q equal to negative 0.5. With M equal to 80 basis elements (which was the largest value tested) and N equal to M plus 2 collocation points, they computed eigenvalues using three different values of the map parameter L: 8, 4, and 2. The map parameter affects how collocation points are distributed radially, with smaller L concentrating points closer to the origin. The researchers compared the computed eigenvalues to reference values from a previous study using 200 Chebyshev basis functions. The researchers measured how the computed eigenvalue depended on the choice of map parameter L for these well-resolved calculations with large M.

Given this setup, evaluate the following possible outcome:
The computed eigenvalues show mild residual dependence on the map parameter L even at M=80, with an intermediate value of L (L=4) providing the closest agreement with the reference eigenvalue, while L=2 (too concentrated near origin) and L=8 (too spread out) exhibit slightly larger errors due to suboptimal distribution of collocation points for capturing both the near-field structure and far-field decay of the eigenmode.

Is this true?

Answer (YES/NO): NO